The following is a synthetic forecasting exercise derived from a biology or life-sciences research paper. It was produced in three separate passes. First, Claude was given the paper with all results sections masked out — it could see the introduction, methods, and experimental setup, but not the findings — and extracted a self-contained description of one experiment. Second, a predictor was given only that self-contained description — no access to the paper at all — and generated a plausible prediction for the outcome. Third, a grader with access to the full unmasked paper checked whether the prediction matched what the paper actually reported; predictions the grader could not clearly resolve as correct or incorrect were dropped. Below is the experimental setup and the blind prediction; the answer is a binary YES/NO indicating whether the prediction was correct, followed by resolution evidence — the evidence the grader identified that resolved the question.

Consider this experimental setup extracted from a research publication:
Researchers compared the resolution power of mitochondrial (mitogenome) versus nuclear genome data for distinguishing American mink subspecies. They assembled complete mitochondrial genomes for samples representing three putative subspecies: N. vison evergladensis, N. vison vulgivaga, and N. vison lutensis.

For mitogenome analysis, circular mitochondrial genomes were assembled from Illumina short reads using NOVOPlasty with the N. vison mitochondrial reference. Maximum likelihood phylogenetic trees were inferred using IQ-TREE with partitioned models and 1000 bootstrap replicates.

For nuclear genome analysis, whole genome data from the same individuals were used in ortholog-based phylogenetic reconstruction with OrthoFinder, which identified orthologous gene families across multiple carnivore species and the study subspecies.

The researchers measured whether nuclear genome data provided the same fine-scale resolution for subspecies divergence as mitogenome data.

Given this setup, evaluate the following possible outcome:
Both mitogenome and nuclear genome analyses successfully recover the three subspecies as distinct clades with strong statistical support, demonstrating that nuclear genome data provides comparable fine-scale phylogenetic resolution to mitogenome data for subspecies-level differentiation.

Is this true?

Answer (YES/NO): NO